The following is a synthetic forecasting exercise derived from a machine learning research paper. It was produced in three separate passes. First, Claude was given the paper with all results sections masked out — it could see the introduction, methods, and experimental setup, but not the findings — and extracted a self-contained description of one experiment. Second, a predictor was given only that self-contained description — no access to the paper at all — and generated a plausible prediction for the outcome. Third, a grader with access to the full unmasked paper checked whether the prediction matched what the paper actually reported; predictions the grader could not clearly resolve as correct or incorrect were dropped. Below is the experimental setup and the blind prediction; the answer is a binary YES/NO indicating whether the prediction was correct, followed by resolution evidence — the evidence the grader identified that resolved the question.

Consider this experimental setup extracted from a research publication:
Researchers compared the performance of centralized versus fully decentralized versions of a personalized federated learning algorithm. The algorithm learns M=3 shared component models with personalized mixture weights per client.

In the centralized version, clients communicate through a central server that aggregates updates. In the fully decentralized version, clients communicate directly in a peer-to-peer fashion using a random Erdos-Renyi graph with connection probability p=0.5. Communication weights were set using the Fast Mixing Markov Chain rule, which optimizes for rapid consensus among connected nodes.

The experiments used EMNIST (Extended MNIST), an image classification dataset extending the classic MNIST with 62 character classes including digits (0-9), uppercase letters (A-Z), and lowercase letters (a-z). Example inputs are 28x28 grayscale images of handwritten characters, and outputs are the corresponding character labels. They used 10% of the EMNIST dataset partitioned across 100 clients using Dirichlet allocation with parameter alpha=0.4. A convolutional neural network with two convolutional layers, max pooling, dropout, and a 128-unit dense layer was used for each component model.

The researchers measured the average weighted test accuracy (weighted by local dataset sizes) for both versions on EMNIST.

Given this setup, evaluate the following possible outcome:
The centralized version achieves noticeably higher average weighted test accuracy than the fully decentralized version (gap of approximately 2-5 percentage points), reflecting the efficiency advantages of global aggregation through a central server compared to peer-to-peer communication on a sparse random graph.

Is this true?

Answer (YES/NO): NO